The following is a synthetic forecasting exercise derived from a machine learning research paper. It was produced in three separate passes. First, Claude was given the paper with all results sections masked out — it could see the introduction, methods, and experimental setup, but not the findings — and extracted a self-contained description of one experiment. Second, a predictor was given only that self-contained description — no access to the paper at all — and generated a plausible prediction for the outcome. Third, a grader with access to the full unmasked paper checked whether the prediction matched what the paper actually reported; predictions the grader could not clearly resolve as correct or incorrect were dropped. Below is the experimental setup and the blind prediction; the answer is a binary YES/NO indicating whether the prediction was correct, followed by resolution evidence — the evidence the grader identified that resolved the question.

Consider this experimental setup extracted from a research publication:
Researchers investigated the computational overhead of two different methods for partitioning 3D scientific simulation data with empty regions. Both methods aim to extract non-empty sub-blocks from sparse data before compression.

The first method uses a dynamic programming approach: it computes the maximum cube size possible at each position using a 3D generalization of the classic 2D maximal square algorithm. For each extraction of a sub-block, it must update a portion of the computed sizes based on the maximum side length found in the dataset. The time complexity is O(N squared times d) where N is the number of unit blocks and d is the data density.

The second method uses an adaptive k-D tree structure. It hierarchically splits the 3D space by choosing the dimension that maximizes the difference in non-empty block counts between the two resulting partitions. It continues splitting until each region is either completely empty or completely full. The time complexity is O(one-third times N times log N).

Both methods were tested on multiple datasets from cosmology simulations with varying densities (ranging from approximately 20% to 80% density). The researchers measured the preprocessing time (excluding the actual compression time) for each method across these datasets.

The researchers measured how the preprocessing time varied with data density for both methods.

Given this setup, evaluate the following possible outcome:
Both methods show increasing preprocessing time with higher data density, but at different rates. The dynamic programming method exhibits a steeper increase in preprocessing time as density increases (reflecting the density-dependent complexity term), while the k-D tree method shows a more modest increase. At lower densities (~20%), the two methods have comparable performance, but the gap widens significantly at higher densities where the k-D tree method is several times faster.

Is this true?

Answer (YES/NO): NO